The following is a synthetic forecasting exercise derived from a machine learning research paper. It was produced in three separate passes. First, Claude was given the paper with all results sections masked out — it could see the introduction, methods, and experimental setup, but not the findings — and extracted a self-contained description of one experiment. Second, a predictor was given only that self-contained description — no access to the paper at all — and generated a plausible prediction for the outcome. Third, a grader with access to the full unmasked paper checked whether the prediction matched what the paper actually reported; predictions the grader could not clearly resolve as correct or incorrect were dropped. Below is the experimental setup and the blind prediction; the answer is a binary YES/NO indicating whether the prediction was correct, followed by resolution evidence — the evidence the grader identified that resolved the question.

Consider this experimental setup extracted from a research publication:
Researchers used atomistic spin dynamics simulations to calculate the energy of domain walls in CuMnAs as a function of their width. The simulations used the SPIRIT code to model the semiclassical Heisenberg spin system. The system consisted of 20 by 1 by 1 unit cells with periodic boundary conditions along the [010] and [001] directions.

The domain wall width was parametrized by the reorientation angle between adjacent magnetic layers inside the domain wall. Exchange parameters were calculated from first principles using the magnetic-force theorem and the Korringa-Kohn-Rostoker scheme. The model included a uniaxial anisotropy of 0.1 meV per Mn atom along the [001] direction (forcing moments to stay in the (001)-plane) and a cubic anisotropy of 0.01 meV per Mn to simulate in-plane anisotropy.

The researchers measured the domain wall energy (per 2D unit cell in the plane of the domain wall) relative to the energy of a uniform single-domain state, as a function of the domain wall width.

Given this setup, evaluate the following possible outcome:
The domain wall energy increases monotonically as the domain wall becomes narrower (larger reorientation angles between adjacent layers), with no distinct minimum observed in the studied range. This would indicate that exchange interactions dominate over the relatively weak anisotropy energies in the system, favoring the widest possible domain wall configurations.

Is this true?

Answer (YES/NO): NO